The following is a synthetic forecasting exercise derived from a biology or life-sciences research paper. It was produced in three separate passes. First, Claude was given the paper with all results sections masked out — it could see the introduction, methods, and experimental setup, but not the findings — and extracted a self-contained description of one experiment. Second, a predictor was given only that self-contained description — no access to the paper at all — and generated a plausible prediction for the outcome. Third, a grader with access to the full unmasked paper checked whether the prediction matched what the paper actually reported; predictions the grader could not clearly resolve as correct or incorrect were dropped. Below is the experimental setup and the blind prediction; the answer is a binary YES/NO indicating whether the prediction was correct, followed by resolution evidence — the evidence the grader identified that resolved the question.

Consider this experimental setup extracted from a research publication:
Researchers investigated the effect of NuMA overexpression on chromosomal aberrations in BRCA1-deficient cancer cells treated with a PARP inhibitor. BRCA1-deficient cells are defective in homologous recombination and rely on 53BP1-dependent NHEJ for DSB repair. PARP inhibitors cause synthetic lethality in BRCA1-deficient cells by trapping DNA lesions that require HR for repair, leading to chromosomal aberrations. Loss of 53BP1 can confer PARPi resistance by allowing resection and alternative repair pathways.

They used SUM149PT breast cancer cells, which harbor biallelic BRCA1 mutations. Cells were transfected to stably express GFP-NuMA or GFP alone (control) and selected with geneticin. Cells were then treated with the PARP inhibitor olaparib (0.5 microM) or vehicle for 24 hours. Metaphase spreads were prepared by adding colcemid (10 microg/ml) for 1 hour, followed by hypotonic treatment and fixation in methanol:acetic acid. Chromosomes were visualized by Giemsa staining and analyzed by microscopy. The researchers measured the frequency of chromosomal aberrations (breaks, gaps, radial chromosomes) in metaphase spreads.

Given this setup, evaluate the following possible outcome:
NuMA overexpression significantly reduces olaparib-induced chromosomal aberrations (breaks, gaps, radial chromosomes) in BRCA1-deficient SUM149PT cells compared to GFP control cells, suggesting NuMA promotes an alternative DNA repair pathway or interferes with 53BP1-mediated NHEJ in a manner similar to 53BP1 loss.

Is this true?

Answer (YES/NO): YES